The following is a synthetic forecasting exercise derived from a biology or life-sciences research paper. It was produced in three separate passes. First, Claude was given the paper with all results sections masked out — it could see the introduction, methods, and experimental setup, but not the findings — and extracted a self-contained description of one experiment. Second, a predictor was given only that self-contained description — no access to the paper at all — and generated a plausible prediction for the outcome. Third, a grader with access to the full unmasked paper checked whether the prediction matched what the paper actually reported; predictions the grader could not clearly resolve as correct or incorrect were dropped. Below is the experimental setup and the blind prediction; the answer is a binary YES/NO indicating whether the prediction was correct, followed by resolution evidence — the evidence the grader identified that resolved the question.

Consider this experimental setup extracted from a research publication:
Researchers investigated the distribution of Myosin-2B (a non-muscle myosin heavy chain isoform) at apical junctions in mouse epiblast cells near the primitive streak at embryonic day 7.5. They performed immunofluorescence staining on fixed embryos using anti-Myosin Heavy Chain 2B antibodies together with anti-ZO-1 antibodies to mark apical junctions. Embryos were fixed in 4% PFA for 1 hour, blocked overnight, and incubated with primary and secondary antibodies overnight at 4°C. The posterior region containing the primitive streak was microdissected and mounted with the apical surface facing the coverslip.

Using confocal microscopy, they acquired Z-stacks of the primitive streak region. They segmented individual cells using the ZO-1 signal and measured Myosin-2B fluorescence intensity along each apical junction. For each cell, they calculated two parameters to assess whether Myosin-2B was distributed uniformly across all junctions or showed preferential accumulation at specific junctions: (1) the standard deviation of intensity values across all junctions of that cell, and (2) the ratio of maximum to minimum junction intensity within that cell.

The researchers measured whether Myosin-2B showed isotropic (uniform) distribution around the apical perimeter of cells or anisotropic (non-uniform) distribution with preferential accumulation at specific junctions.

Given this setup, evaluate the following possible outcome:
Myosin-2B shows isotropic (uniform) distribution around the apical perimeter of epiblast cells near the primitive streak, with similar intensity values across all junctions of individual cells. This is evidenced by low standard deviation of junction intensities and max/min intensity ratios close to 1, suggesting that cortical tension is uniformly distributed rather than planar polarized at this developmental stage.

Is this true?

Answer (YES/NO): NO